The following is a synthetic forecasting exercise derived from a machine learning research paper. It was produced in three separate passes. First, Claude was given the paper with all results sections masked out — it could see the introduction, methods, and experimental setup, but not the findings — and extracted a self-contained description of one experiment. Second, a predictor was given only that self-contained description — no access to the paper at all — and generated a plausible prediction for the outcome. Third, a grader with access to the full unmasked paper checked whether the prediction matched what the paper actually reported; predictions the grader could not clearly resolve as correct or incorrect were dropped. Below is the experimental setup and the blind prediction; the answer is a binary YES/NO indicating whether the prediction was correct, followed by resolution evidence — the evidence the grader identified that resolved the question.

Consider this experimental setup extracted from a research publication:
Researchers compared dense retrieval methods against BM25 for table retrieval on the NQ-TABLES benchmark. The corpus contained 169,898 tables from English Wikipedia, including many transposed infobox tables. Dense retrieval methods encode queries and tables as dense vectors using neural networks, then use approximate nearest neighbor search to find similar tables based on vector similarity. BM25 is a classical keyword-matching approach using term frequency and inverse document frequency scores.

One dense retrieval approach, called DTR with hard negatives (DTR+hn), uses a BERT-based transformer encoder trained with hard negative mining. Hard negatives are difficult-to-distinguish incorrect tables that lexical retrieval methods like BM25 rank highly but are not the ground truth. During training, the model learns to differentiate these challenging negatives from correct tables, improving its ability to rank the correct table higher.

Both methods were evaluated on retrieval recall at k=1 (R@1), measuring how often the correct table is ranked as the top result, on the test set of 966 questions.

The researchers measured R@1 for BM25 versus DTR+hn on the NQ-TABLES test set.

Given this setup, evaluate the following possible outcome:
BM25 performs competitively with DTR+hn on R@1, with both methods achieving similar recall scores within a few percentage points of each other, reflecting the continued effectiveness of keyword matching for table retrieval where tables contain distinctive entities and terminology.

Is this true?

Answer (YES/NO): NO